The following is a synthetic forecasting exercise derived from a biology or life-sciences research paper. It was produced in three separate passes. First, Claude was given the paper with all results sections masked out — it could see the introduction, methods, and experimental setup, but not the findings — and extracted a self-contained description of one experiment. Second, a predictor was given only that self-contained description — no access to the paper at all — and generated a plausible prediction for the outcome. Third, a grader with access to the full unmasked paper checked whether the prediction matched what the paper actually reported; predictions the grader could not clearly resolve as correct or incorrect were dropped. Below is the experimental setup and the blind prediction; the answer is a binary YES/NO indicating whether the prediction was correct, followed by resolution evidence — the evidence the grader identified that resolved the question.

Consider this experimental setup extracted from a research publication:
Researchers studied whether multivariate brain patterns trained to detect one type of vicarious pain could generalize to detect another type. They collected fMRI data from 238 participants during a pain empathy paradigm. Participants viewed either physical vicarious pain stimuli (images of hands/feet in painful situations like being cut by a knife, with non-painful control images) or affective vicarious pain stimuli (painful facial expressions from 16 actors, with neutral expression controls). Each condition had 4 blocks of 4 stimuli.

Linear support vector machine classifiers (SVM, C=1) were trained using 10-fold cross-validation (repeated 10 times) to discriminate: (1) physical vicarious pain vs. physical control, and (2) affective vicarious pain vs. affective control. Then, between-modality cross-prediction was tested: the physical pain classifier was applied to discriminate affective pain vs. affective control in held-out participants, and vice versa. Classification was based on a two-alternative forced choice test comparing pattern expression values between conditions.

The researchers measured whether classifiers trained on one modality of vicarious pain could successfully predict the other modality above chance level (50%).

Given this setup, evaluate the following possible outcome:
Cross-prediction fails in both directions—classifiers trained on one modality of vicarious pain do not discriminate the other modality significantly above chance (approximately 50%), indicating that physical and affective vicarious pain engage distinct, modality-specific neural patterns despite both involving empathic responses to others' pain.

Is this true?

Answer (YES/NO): NO